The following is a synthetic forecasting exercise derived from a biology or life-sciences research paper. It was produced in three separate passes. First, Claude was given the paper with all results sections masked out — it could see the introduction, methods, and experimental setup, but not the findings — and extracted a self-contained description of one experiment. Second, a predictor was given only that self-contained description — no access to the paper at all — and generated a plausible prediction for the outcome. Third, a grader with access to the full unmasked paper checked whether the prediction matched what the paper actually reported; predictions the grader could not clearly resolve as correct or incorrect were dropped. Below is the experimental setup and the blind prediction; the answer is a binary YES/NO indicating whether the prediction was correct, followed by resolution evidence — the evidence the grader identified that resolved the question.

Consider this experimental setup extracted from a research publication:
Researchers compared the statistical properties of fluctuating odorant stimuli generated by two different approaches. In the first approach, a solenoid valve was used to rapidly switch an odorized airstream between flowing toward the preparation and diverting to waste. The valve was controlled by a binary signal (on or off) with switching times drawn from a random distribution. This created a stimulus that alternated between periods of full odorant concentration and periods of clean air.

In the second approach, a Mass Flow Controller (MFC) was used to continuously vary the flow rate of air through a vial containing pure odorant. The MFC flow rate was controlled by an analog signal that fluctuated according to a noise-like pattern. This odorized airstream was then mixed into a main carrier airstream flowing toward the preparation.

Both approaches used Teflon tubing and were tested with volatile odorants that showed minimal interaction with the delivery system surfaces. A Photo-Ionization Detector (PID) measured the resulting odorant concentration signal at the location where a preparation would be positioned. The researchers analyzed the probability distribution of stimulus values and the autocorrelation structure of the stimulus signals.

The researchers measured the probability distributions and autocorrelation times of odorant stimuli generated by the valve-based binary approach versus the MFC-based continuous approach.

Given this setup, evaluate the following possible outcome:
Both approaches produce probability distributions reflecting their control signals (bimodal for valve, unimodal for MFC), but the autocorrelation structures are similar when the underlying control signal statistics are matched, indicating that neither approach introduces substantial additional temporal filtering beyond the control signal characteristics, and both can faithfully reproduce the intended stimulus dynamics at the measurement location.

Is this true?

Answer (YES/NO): NO